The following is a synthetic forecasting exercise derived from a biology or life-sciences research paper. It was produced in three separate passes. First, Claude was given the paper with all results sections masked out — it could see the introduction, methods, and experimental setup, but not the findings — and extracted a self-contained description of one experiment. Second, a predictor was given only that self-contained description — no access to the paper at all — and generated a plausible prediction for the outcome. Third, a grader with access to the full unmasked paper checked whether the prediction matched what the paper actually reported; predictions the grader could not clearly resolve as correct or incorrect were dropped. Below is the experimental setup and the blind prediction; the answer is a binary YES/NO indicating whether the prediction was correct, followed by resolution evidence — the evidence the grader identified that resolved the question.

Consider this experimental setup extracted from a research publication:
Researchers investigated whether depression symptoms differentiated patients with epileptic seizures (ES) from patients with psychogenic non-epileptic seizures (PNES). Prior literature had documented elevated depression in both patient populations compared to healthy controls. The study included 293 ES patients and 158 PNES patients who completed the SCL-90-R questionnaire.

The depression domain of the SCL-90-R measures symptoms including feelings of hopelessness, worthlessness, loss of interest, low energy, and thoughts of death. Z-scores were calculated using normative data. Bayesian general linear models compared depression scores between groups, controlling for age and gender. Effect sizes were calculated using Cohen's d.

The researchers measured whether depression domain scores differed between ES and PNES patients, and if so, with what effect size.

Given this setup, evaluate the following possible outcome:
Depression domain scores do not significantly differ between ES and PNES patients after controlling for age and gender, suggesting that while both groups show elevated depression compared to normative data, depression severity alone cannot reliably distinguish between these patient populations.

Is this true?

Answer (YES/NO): NO